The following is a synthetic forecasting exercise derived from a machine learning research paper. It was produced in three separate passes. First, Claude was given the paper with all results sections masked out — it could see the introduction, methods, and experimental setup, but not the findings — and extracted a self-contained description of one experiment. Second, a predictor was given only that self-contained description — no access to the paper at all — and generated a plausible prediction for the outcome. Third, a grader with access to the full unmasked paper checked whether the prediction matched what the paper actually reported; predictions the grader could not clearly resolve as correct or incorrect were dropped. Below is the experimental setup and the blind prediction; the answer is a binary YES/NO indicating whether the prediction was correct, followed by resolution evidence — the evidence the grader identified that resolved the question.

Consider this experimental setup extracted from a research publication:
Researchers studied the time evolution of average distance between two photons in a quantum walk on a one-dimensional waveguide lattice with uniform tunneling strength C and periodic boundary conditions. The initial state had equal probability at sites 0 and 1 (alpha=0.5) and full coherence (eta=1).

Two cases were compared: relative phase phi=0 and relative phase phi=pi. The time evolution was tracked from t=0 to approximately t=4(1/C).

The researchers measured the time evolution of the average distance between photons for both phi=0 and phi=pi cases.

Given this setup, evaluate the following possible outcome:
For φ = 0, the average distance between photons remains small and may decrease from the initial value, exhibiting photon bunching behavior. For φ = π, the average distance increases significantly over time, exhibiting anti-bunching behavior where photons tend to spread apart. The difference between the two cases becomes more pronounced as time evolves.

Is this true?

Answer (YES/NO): NO